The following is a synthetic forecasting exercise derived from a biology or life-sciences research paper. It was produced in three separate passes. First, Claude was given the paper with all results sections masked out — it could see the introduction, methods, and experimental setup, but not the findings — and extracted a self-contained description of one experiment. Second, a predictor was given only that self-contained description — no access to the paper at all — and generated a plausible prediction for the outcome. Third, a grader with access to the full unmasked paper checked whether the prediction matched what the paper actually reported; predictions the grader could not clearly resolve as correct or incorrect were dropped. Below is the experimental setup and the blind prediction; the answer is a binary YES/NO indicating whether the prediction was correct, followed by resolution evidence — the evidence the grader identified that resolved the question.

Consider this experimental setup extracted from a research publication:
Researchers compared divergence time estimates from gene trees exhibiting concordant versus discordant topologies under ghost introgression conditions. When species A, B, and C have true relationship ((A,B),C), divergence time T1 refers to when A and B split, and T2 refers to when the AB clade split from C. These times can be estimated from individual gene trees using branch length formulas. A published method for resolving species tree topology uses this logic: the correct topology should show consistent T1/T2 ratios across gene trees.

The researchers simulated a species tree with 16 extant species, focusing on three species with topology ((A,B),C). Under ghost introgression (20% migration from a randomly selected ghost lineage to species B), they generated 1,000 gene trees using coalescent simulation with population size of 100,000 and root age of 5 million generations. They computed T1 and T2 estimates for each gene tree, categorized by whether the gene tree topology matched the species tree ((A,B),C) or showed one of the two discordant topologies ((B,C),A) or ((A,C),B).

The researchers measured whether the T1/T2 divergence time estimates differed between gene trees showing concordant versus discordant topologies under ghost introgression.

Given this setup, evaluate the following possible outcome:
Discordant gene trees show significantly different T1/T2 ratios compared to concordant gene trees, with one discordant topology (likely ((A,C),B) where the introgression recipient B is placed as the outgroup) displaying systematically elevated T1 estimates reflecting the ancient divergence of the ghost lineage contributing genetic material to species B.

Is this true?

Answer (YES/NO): NO